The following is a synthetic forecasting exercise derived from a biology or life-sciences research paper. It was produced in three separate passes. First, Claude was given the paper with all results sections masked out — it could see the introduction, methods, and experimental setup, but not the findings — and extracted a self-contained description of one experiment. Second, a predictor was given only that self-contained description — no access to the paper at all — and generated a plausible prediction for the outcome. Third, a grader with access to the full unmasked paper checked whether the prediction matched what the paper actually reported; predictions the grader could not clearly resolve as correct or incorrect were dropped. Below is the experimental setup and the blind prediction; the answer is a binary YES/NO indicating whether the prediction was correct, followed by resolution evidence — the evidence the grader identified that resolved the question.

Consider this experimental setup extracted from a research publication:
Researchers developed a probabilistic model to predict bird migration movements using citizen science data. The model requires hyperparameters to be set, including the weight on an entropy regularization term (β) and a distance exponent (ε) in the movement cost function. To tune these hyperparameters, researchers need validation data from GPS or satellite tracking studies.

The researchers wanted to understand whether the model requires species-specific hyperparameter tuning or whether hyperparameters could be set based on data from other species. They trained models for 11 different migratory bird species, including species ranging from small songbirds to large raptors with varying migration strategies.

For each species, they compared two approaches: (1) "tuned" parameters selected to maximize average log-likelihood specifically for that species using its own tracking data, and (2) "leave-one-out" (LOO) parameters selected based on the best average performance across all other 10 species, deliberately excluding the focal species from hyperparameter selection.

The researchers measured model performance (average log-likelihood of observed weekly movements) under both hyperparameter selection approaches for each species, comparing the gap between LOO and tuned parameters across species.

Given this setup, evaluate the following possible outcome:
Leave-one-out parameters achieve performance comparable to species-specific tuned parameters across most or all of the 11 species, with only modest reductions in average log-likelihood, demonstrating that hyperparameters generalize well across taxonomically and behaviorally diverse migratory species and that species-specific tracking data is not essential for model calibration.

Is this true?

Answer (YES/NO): YES